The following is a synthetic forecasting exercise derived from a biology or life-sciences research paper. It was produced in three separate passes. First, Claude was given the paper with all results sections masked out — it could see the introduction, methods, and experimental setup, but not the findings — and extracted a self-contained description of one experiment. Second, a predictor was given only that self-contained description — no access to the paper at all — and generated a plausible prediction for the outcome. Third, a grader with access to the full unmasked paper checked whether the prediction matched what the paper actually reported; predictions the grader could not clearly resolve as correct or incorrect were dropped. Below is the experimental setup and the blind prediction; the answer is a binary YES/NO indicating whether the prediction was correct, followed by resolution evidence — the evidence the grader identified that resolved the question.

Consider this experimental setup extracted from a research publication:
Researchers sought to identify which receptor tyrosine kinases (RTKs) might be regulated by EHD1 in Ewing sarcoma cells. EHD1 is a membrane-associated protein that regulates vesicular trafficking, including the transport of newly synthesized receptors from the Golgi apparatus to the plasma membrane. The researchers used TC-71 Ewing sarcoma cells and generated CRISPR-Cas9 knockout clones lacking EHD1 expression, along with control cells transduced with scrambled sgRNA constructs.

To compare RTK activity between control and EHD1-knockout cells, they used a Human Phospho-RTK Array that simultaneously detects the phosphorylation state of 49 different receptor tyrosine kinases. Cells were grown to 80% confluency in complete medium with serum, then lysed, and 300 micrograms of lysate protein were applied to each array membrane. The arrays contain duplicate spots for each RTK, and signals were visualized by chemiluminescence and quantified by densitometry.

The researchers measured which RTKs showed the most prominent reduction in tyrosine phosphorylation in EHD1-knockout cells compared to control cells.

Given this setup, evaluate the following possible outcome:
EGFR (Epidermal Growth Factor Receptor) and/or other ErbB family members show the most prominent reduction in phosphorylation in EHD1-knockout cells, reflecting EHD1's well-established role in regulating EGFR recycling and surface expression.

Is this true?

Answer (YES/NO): NO